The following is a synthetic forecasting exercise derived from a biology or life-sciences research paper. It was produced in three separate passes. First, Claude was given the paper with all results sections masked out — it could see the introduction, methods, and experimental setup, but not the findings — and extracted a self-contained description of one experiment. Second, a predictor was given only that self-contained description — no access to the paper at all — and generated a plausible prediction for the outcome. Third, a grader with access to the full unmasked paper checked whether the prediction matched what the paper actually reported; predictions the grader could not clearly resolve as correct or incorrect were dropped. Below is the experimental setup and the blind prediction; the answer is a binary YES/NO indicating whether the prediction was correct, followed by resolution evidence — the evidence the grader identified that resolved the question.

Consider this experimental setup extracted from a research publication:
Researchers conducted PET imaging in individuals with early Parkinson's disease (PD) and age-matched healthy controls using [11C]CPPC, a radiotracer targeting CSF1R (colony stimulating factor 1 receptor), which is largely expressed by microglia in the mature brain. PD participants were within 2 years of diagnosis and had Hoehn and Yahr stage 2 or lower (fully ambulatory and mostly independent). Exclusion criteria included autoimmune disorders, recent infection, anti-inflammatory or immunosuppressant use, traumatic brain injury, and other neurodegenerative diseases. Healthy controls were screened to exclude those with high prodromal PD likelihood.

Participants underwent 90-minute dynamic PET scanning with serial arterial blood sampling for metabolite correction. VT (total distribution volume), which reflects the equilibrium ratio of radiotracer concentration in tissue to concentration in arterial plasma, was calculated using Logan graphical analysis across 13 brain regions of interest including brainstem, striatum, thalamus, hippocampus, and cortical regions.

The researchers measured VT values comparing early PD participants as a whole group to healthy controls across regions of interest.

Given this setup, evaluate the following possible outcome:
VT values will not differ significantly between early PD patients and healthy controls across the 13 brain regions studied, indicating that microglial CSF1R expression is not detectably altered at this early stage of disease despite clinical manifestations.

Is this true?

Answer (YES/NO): NO